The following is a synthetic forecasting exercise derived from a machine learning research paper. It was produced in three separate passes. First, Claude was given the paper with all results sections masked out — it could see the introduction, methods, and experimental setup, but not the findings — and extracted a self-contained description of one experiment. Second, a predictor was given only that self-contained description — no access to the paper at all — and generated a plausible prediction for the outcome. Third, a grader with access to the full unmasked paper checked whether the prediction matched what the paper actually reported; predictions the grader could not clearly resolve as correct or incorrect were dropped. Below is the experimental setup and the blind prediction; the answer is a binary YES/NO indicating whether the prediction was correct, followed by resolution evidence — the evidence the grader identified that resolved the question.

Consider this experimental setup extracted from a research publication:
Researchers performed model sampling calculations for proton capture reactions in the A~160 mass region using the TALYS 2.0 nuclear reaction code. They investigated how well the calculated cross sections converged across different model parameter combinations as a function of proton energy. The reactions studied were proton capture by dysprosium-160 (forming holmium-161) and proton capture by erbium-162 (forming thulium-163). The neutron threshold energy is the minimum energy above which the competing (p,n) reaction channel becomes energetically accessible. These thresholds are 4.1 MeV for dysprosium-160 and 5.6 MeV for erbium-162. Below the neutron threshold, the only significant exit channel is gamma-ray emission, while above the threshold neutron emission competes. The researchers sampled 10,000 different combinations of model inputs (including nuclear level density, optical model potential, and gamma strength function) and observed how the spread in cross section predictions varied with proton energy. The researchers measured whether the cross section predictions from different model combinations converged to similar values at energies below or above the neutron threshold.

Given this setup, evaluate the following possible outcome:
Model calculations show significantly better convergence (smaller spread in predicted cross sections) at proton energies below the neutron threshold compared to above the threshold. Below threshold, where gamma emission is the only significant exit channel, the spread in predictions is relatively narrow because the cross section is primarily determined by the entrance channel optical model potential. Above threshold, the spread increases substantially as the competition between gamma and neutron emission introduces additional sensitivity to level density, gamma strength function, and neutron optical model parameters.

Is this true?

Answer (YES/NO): YES